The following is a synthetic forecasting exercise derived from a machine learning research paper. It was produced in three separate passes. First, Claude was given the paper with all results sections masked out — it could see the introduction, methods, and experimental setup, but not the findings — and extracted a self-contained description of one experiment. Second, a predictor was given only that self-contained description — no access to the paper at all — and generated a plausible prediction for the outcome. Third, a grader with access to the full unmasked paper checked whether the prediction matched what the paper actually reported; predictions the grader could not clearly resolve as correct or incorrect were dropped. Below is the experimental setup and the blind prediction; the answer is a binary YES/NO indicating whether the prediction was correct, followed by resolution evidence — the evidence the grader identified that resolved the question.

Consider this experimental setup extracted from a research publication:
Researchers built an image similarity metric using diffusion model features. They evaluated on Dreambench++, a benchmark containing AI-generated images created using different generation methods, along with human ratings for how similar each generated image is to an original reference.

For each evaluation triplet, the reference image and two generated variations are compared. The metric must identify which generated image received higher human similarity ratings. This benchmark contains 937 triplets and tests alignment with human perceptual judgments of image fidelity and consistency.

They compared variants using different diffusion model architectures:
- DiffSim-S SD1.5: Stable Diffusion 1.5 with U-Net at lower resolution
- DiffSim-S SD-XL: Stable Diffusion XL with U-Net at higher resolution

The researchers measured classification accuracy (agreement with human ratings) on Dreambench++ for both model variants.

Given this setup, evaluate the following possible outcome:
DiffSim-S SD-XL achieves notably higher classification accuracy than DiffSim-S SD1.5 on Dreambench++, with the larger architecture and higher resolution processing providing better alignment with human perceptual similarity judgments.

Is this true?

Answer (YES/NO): NO